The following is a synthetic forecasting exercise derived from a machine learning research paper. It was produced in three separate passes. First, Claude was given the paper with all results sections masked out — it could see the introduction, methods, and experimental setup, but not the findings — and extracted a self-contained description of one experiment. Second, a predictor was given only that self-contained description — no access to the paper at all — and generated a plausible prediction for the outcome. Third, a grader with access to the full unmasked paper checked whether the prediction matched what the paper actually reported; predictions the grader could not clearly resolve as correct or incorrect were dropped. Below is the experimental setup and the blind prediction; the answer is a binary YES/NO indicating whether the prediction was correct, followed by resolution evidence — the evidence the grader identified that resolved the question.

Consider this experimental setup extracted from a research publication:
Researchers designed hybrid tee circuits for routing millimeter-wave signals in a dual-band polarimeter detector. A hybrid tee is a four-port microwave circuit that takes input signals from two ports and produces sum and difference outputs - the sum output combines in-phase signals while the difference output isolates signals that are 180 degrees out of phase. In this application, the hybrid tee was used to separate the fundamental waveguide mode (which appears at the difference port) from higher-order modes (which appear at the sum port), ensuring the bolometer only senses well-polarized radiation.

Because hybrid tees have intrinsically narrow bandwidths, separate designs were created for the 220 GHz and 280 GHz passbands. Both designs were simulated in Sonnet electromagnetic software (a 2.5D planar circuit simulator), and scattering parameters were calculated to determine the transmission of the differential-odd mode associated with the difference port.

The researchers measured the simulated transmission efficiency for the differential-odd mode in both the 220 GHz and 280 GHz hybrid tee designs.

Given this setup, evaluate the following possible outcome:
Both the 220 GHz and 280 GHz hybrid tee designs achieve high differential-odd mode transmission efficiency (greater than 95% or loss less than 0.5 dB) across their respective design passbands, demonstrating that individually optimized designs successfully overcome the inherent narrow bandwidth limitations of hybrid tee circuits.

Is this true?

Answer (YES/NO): YES